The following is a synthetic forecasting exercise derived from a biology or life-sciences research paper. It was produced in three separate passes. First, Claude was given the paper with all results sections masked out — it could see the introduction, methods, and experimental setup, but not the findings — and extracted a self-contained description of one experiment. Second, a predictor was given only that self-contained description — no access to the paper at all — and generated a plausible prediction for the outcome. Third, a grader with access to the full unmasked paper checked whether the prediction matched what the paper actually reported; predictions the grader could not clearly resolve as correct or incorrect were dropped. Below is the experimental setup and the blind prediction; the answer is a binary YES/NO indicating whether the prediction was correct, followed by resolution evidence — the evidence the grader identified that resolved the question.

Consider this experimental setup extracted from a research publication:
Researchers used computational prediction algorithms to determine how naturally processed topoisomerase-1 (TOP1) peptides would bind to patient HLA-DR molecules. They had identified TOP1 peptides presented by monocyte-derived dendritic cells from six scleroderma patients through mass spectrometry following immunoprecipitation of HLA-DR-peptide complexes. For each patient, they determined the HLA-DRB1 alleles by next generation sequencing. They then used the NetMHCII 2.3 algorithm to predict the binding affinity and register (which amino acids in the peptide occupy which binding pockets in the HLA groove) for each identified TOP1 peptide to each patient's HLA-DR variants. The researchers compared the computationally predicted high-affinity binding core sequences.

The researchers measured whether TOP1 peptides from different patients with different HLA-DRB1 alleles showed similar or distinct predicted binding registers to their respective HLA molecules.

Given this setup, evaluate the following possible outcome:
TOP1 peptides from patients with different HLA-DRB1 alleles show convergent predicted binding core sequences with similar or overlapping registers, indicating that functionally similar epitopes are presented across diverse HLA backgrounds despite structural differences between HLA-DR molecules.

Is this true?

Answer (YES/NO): NO